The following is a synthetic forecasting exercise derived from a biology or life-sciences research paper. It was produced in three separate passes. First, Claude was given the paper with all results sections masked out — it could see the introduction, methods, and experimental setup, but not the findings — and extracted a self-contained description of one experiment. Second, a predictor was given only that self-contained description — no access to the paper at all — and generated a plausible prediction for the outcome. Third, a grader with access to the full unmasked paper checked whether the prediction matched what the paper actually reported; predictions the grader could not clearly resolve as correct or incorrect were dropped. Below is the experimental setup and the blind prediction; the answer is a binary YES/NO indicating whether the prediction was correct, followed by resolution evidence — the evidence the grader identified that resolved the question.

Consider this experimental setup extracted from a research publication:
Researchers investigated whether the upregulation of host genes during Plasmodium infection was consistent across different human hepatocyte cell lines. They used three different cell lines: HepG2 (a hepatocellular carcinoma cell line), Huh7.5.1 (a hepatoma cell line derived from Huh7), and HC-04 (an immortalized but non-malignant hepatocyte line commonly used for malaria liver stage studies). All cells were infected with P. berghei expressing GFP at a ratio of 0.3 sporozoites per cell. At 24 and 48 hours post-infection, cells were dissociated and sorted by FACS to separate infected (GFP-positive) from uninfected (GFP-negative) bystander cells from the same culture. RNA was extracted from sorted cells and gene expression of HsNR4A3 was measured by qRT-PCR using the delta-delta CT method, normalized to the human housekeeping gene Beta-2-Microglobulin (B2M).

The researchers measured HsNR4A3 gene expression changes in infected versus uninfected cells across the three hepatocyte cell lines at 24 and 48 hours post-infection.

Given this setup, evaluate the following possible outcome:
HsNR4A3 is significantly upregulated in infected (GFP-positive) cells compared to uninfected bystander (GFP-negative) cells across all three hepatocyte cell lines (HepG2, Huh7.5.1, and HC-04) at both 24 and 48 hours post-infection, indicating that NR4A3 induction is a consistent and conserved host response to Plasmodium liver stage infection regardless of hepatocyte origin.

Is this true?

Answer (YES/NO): NO